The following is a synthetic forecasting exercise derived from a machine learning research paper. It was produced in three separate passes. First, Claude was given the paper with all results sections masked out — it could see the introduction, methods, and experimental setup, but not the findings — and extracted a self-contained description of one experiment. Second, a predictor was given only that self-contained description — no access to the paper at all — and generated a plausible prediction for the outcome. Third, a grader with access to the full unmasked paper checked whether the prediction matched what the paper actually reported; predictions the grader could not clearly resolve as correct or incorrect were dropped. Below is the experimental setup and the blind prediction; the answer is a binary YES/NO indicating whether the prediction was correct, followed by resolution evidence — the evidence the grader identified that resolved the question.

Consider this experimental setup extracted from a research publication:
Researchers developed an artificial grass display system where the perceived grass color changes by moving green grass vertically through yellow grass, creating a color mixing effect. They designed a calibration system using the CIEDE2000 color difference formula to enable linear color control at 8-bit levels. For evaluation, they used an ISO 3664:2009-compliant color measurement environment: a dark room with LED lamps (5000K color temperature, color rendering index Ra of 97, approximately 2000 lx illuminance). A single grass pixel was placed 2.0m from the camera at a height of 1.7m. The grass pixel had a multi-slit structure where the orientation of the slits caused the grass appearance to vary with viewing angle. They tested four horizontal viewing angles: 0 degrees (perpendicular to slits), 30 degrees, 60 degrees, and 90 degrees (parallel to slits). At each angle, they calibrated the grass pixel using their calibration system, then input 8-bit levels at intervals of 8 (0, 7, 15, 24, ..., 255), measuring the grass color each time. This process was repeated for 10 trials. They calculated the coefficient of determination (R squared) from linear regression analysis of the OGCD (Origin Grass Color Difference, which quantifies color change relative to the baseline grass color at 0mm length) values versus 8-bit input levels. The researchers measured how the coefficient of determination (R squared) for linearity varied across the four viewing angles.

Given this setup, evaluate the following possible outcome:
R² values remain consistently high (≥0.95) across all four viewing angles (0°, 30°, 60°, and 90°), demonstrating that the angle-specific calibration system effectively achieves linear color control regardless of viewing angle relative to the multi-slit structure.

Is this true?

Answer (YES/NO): NO